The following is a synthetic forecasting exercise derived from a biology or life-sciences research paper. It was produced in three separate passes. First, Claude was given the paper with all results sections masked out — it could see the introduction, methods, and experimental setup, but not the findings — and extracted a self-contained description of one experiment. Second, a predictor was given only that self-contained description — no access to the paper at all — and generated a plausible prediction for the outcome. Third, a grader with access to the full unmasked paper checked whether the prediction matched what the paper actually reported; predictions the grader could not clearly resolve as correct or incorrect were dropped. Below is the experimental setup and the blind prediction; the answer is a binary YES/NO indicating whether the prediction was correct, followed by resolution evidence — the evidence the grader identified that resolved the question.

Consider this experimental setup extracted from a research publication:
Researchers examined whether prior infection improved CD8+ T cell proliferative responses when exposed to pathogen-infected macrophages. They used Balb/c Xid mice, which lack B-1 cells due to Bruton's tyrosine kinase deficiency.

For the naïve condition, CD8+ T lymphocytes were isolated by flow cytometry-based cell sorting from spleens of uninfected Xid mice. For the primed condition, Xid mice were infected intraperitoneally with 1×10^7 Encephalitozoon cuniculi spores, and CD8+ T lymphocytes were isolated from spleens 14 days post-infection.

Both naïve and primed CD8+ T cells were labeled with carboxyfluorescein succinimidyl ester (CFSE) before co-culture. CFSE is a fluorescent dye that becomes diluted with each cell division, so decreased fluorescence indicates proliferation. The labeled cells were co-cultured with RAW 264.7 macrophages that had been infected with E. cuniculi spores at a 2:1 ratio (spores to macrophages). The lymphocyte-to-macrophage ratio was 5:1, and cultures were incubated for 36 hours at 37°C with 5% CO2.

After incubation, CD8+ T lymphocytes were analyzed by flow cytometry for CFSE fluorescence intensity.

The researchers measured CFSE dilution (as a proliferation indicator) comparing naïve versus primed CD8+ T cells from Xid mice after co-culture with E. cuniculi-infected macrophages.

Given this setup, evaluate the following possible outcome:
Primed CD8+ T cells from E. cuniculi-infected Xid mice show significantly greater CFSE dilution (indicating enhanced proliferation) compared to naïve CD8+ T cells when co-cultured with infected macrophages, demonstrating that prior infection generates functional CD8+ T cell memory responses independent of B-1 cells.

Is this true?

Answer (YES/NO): NO